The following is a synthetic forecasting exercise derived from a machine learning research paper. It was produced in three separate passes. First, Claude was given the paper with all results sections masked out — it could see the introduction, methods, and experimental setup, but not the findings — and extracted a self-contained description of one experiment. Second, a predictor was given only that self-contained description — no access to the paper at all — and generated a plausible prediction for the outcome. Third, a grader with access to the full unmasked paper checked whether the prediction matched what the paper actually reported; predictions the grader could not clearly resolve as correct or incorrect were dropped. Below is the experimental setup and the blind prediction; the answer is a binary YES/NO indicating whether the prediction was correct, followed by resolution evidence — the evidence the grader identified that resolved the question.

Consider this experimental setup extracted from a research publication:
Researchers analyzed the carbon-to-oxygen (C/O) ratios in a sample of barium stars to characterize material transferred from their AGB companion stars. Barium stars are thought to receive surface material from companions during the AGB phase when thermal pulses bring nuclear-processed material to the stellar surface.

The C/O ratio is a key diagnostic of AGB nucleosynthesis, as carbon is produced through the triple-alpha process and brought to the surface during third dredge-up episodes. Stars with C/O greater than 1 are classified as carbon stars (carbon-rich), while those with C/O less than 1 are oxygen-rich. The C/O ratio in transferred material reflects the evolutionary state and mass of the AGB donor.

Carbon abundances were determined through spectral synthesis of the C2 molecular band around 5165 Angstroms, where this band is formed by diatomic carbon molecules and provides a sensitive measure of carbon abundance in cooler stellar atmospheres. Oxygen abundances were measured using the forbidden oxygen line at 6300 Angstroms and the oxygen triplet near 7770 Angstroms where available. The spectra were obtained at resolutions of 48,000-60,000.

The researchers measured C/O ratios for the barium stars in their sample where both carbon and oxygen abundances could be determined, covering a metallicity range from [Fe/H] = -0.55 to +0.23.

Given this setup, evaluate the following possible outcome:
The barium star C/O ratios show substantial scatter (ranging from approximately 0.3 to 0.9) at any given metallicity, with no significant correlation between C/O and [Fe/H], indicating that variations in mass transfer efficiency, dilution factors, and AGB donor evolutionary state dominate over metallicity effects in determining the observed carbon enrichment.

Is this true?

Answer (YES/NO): NO